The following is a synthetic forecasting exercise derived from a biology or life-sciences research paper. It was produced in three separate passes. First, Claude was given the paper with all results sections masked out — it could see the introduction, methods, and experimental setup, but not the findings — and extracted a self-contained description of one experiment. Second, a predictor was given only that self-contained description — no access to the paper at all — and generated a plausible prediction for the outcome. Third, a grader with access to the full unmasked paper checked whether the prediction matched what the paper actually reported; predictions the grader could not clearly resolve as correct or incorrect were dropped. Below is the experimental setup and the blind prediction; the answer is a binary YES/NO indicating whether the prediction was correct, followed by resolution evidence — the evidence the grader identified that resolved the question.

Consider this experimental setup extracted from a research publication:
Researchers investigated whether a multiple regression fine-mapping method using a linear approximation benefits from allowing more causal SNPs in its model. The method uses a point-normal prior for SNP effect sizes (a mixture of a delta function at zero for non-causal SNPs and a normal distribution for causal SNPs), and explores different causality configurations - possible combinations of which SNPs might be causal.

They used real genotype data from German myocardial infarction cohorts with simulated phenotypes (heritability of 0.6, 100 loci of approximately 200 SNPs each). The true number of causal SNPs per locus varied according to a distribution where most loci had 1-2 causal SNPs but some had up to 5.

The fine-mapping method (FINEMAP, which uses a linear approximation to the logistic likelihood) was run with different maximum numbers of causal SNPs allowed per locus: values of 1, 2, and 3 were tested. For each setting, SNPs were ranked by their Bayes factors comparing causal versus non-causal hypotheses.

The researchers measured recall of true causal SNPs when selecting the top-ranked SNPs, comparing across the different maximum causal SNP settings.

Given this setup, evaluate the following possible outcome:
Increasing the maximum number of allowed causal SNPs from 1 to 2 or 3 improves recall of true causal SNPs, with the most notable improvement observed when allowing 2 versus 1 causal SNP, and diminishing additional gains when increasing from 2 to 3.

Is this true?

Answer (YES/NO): NO